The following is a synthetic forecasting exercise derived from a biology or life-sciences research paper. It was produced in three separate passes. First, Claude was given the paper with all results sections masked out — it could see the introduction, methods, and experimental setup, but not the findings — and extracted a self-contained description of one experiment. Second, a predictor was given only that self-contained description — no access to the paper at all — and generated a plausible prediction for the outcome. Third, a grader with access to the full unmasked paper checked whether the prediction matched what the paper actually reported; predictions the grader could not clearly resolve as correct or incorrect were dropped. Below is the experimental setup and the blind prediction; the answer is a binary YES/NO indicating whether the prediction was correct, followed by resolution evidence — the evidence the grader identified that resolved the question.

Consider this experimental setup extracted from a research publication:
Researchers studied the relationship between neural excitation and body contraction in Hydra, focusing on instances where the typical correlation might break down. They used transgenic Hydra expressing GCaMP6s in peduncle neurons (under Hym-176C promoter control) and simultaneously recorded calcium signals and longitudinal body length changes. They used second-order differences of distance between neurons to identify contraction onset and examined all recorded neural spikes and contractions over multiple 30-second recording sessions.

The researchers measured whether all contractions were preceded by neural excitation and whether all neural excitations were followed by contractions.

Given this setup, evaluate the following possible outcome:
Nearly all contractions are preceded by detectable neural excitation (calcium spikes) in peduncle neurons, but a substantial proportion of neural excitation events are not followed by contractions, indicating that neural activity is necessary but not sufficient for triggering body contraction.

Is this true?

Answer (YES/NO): NO